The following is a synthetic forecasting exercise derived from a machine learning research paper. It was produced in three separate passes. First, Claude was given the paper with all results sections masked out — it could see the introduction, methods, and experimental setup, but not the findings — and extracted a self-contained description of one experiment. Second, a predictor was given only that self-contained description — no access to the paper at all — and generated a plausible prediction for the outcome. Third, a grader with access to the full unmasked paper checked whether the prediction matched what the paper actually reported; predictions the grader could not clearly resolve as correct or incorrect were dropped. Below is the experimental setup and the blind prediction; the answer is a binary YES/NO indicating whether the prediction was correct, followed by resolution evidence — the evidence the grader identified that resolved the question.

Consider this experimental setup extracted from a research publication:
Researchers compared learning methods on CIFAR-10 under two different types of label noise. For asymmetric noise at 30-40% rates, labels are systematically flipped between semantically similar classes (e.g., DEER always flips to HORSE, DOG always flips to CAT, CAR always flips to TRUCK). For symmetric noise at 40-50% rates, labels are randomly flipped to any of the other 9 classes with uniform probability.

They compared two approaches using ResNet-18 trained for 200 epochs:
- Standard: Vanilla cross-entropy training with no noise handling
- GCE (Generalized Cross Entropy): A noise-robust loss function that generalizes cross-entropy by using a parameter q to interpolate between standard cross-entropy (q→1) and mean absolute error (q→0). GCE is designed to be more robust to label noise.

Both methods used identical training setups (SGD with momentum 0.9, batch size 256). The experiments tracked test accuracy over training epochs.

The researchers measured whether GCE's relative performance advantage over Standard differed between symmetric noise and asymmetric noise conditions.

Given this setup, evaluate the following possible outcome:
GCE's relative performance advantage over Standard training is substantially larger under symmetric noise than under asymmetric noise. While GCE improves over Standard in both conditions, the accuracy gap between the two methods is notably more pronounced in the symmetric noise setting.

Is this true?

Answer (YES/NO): NO